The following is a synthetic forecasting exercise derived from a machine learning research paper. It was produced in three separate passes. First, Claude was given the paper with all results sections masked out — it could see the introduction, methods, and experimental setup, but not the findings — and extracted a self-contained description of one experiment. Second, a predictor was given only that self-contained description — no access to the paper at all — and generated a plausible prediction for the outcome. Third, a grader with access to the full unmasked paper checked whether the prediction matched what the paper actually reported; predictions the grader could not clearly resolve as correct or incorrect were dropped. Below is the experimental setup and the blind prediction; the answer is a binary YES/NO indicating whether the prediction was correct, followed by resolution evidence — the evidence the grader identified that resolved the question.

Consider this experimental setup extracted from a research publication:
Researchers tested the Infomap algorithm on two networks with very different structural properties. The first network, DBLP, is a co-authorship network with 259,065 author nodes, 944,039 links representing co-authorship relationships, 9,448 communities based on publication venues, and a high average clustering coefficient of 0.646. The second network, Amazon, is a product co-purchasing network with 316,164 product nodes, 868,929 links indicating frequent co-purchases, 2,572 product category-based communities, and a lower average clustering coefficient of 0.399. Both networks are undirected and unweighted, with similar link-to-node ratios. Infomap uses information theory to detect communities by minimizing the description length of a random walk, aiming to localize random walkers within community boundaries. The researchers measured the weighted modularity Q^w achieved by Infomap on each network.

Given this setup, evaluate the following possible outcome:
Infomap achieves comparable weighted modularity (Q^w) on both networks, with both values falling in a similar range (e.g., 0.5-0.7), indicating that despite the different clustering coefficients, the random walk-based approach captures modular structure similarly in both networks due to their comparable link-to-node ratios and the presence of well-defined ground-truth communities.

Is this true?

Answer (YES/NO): NO